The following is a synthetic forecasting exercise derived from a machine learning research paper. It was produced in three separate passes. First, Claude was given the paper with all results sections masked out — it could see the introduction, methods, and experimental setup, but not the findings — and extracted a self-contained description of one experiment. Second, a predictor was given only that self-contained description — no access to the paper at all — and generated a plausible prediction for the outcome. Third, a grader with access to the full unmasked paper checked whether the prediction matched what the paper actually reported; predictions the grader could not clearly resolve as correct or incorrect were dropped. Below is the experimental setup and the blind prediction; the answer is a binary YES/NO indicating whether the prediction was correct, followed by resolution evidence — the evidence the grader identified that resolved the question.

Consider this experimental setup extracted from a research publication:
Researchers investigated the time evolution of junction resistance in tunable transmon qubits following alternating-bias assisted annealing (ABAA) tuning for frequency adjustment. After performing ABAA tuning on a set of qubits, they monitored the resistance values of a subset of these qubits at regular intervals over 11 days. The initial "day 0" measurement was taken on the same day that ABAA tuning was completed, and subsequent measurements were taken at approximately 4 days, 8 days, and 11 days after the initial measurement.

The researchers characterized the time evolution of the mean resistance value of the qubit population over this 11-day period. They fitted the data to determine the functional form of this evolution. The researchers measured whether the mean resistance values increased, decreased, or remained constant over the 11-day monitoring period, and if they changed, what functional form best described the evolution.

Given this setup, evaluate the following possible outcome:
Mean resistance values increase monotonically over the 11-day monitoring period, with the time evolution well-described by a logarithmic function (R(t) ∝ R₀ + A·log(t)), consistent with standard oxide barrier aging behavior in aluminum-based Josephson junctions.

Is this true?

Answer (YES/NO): NO